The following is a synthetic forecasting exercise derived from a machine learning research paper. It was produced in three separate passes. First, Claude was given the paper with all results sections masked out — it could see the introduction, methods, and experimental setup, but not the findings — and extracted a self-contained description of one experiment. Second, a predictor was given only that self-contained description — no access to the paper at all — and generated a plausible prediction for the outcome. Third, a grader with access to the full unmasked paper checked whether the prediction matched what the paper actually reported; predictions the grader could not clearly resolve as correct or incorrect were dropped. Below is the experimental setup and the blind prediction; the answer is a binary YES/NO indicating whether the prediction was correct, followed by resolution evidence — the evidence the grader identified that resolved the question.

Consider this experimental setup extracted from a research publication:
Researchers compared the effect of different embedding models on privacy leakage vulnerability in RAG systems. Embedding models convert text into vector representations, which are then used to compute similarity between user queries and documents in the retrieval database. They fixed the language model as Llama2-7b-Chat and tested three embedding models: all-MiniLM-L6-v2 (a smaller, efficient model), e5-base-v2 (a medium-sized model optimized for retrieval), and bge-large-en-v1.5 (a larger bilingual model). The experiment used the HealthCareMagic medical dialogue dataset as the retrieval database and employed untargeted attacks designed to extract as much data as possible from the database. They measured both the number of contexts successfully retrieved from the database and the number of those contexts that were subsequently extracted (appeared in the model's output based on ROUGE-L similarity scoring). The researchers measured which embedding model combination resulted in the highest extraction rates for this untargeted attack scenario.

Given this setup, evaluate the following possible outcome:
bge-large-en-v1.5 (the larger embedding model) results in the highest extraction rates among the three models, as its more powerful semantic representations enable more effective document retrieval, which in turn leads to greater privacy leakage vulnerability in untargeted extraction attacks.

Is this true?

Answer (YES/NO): NO